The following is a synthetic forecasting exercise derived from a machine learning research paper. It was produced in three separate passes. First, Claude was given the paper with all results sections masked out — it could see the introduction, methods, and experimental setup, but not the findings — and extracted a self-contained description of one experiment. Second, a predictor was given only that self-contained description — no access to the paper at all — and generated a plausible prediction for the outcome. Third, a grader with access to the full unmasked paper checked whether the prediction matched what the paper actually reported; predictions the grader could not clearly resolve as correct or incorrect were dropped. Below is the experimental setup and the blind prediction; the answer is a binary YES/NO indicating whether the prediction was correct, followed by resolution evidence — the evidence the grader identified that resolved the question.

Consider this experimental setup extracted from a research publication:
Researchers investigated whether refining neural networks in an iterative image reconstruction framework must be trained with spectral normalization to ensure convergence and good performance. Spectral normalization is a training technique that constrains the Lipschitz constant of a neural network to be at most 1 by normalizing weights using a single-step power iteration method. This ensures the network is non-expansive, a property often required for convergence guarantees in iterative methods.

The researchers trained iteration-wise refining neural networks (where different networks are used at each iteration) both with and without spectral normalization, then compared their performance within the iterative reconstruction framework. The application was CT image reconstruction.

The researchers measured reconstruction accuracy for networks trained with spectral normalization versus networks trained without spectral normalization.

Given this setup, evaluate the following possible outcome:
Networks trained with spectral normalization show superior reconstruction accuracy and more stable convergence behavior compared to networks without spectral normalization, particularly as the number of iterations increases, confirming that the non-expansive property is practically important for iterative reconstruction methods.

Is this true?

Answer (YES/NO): NO